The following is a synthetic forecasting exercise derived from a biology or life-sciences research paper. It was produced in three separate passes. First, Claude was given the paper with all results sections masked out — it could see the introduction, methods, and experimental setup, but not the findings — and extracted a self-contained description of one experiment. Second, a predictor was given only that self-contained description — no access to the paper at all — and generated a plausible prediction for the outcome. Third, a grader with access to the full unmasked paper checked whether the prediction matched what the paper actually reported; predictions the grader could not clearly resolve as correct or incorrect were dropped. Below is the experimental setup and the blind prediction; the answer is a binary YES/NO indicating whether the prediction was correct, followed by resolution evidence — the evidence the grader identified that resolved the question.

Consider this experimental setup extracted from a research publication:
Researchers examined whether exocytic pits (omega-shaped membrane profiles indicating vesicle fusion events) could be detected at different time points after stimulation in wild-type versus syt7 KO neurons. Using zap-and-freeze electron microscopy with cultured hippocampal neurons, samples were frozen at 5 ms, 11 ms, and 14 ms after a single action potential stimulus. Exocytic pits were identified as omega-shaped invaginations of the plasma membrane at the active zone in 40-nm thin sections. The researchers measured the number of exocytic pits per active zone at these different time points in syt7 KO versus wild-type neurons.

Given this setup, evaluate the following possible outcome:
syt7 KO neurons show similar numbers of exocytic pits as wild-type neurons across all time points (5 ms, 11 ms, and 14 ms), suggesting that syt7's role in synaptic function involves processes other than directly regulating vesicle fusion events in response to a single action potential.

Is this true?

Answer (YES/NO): YES